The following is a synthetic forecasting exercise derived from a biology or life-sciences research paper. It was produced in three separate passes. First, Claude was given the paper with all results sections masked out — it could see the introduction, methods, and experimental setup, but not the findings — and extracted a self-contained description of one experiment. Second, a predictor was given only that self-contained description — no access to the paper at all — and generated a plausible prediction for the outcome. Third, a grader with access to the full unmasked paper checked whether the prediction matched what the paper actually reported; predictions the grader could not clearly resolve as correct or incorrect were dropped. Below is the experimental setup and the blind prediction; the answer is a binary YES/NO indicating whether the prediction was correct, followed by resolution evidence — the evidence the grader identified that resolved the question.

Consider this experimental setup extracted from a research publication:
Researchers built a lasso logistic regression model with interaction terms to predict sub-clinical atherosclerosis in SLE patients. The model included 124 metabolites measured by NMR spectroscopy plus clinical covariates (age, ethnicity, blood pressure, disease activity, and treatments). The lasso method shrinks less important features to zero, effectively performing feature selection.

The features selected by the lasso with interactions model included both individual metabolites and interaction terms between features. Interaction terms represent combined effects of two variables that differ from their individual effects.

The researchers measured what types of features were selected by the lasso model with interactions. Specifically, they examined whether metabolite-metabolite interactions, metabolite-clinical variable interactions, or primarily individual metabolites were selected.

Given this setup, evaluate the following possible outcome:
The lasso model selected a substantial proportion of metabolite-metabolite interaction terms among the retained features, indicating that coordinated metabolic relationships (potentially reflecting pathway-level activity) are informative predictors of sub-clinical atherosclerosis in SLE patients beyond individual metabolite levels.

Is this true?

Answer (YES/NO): NO